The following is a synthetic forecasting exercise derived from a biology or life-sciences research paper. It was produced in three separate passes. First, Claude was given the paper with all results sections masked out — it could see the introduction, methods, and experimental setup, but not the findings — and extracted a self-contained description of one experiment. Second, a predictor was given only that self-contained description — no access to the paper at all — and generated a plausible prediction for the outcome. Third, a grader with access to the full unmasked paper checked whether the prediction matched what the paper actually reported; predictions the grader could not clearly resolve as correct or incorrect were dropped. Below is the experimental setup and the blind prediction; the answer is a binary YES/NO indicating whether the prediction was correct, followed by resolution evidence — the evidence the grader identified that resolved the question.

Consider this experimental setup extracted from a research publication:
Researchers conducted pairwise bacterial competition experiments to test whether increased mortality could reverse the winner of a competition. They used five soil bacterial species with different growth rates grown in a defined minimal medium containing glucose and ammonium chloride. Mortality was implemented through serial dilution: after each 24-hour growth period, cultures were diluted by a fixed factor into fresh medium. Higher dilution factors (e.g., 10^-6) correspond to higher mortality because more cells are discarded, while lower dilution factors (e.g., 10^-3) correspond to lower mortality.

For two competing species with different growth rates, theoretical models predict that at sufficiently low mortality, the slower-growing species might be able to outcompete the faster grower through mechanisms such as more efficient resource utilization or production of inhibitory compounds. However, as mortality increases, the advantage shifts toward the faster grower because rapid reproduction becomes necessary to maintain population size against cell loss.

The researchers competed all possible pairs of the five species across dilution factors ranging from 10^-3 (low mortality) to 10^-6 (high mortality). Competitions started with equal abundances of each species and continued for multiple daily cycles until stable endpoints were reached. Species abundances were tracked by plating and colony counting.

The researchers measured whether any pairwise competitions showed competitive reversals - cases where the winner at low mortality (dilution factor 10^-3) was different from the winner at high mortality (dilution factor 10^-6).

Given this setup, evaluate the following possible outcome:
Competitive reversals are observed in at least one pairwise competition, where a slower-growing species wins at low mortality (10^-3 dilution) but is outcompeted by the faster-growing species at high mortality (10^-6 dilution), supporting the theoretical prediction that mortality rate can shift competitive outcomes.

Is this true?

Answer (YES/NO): YES